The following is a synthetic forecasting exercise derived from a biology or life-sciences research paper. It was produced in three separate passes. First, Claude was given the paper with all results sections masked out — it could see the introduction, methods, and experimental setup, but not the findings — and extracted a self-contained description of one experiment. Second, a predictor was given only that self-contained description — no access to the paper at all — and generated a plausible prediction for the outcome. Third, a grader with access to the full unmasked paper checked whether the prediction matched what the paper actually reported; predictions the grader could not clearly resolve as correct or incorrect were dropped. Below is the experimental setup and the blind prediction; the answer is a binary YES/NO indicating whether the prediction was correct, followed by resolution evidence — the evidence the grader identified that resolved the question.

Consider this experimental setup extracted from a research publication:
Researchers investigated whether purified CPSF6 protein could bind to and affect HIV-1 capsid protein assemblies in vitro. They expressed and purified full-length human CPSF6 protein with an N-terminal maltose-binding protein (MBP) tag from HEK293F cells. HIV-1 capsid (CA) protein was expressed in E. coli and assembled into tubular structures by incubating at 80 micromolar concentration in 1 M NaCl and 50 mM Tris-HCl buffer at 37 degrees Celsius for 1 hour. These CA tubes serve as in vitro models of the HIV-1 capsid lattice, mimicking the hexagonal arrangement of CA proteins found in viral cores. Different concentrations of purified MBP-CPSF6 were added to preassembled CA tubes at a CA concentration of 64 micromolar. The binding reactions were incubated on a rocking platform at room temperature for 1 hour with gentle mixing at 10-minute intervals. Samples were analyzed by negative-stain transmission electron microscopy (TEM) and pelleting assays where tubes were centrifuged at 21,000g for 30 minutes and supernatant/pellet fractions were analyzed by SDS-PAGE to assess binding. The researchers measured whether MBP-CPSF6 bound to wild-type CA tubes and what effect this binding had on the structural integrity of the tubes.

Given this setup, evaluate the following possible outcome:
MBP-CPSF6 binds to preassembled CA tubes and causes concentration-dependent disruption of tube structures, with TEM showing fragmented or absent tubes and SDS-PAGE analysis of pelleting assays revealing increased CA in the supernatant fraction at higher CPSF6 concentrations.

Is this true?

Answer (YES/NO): NO